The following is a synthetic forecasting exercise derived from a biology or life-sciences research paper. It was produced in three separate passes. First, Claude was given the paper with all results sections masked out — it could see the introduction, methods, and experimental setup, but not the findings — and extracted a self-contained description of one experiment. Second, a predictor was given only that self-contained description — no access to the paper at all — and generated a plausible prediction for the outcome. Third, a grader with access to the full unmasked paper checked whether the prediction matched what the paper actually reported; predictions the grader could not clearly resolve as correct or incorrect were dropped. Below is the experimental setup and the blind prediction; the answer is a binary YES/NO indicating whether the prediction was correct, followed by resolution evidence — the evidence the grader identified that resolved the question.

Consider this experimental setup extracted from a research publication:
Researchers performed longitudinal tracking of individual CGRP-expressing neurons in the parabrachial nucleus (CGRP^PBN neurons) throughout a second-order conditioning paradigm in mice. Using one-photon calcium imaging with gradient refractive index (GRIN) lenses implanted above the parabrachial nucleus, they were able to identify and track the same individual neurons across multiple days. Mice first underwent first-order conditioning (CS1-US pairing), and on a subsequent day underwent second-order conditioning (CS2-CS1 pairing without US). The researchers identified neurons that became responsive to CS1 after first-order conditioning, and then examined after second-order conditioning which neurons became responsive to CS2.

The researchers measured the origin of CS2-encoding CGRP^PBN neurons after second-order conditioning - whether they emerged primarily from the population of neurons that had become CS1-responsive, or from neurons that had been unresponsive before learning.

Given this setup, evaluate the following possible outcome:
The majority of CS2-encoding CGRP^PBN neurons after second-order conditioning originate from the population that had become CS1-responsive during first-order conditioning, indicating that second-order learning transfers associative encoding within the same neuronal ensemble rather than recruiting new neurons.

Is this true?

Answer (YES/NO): NO